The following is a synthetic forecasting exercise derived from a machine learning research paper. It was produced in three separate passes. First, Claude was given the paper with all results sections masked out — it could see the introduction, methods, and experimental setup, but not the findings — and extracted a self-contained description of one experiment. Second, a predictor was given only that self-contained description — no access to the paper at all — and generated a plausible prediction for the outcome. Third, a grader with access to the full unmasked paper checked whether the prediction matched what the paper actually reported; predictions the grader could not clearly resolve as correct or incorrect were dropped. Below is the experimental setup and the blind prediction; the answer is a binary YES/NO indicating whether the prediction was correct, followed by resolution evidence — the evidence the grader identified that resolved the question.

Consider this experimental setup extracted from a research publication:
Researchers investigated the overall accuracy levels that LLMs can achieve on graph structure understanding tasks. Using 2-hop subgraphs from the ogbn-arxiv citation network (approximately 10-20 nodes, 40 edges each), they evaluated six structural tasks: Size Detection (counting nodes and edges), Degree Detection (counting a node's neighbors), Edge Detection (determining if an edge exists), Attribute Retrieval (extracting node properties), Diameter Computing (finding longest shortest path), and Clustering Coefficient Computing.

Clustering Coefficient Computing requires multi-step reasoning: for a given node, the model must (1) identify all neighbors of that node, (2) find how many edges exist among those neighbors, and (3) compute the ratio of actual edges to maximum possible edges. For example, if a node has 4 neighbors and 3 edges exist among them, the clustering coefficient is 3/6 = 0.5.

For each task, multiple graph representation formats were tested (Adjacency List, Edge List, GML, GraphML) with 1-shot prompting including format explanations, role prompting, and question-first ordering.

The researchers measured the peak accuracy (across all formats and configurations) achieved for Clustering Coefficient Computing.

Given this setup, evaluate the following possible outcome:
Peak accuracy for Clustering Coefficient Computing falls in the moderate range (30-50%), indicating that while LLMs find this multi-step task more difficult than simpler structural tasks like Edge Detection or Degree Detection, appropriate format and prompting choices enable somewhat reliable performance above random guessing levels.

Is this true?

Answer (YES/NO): NO